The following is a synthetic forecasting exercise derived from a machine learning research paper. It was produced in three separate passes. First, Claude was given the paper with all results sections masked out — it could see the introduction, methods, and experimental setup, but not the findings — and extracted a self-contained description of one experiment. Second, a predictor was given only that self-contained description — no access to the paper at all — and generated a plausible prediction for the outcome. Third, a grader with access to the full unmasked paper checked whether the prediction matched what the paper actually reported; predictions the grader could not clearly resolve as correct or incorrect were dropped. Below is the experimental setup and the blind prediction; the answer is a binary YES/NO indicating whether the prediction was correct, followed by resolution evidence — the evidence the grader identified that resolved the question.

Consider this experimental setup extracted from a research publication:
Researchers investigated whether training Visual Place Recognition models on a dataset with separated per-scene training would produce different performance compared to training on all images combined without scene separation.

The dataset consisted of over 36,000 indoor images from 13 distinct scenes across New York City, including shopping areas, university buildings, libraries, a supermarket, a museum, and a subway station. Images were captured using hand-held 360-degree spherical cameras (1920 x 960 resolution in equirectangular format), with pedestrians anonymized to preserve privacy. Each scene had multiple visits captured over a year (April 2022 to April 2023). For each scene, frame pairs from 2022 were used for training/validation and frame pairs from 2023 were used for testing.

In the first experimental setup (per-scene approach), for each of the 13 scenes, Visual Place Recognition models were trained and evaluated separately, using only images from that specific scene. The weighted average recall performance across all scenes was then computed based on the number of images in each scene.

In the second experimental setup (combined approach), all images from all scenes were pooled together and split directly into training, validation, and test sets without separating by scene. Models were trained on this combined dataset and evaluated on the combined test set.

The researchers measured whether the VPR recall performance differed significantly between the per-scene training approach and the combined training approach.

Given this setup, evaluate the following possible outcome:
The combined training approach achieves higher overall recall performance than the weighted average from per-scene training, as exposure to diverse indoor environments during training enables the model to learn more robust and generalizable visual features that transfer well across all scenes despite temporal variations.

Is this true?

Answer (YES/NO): NO